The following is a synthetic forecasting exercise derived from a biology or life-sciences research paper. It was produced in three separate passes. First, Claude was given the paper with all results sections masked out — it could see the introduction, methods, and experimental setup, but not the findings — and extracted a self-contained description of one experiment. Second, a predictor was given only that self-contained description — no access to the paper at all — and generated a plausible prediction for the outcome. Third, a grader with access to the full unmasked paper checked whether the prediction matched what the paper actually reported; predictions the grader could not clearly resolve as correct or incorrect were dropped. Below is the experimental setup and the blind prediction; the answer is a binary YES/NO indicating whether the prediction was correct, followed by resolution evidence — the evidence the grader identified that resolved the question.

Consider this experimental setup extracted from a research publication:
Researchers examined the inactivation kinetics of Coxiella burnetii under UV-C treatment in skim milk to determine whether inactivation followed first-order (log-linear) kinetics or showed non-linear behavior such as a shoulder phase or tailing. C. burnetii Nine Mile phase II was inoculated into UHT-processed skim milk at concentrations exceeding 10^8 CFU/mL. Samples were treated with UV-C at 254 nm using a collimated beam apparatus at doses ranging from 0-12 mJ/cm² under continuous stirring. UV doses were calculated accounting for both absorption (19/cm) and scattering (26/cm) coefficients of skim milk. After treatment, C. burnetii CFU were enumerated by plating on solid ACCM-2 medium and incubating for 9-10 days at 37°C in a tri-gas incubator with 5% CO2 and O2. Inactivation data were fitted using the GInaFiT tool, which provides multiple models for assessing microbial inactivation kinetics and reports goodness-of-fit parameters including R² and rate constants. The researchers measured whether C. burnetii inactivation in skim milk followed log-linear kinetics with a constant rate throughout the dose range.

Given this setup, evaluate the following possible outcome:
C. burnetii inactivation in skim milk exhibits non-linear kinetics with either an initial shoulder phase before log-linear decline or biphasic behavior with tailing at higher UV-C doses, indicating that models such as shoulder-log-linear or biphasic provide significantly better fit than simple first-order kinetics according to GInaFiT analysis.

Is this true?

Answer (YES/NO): NO